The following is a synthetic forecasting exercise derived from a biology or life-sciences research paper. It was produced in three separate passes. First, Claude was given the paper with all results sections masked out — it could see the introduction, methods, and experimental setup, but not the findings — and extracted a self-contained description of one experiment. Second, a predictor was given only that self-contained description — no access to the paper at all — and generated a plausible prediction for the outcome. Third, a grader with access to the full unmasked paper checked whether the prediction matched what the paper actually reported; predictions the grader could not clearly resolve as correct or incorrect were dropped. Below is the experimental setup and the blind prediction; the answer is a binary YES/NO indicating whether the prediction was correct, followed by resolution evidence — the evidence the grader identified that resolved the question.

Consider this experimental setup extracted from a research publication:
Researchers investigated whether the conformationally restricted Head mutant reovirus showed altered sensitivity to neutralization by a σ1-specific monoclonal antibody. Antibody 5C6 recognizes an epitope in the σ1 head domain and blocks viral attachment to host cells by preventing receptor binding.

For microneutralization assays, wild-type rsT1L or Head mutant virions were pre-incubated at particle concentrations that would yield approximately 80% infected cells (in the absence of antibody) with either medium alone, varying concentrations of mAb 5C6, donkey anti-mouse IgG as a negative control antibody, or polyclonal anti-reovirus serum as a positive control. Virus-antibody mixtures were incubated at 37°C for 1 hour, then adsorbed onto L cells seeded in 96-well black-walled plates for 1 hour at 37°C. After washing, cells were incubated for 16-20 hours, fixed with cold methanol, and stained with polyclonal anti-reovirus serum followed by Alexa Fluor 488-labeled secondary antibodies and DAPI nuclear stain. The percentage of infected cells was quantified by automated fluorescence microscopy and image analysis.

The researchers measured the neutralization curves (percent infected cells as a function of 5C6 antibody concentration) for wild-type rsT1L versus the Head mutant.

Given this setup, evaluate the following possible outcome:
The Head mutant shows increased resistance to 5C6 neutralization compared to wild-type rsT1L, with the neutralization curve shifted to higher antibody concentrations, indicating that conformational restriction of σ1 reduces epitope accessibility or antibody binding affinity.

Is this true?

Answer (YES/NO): NO